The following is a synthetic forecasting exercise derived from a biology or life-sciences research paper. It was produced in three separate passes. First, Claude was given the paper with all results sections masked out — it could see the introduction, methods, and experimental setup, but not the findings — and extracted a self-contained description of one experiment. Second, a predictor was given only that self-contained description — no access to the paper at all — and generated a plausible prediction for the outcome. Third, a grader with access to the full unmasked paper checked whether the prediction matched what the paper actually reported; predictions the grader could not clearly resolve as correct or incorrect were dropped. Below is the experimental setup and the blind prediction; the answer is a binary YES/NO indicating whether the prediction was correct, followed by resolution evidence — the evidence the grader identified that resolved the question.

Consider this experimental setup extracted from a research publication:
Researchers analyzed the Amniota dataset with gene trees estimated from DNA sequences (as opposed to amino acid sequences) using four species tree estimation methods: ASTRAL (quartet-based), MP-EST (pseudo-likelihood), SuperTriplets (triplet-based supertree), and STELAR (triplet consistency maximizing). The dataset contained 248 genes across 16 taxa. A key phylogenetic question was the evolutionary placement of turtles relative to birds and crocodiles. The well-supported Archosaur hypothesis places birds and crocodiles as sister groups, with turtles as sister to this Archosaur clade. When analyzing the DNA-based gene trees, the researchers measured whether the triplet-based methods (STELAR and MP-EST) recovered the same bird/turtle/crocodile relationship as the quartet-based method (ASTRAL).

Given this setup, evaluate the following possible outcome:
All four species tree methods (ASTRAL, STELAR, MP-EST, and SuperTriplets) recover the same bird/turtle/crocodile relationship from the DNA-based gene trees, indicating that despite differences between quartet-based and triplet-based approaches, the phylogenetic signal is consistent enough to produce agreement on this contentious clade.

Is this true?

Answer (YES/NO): NO